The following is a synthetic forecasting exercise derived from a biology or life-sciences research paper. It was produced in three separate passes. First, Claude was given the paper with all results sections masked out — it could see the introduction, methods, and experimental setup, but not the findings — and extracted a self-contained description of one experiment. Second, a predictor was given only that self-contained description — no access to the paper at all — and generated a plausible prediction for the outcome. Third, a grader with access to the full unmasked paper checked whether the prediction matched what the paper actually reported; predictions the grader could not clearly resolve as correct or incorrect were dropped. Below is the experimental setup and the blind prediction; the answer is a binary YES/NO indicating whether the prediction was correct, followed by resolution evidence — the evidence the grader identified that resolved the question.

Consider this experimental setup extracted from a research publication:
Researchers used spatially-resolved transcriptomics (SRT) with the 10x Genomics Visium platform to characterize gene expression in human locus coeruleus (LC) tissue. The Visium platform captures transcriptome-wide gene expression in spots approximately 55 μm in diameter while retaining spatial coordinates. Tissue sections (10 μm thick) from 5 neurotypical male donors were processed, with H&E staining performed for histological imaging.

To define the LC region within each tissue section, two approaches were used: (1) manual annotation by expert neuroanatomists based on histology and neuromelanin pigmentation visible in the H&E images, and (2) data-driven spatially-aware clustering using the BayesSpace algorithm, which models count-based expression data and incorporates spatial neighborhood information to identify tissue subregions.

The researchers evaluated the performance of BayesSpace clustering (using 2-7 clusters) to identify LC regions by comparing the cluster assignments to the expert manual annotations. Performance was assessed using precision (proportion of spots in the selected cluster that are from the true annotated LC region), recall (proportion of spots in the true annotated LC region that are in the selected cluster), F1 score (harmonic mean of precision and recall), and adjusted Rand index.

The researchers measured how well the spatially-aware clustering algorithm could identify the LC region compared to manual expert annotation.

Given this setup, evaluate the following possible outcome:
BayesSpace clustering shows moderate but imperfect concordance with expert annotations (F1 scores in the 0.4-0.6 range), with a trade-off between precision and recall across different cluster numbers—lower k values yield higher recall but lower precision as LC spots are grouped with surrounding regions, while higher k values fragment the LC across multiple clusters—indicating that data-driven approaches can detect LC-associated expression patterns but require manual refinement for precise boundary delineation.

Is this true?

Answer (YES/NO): NO